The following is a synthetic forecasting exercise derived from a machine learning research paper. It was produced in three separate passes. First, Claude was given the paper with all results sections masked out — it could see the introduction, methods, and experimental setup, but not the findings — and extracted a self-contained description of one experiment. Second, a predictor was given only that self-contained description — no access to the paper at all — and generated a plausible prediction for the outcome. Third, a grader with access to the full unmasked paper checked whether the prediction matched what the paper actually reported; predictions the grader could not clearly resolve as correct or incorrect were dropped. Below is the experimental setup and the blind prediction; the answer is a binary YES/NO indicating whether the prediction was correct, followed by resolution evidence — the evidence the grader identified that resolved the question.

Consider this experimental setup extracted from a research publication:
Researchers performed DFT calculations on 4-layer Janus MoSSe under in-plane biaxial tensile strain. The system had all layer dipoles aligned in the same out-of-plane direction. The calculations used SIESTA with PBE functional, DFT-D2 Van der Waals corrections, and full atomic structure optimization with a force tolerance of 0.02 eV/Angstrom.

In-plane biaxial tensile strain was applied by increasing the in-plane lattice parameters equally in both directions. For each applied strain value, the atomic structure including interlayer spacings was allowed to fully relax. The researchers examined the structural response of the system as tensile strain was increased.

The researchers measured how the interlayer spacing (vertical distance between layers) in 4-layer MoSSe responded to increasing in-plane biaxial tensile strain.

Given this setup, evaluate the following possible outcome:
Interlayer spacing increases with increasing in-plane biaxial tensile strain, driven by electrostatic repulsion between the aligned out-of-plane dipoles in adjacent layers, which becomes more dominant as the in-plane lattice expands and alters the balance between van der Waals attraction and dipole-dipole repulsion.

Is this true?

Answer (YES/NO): NO